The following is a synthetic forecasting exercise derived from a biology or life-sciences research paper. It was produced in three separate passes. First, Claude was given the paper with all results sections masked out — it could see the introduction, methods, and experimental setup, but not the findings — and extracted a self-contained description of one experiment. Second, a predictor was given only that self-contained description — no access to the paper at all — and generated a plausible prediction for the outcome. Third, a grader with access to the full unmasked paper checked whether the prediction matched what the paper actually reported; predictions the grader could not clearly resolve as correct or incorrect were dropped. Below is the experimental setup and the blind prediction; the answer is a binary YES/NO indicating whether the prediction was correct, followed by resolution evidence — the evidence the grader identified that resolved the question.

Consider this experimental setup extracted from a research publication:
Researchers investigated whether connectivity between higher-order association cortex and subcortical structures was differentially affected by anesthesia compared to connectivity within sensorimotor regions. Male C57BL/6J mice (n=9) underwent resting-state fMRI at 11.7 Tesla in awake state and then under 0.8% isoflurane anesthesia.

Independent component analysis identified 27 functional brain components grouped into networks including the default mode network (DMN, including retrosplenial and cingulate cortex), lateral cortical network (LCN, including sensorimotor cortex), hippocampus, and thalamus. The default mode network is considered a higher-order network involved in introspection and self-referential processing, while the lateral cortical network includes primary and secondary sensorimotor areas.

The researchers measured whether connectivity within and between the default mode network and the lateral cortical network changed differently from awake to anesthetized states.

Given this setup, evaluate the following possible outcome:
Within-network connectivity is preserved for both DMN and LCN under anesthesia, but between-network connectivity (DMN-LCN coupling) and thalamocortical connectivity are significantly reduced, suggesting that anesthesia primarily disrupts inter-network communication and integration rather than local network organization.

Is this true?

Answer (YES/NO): NO